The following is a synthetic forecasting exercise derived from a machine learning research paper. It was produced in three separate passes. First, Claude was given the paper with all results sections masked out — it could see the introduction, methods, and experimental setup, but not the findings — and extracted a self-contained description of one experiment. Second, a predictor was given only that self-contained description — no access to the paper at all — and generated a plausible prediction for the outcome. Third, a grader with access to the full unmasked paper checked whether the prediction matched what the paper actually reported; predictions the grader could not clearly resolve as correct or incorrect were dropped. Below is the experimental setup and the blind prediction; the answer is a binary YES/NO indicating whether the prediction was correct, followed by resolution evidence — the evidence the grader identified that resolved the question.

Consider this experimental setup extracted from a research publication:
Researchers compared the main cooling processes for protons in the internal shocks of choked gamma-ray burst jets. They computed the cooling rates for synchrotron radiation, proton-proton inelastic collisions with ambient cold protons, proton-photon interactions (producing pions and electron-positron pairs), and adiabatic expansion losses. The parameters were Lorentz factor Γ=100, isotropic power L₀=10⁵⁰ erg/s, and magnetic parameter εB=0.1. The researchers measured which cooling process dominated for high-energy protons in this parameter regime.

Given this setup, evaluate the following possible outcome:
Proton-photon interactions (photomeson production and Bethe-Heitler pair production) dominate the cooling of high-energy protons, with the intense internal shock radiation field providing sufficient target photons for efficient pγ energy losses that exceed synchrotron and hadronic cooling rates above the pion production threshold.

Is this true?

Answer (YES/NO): YES